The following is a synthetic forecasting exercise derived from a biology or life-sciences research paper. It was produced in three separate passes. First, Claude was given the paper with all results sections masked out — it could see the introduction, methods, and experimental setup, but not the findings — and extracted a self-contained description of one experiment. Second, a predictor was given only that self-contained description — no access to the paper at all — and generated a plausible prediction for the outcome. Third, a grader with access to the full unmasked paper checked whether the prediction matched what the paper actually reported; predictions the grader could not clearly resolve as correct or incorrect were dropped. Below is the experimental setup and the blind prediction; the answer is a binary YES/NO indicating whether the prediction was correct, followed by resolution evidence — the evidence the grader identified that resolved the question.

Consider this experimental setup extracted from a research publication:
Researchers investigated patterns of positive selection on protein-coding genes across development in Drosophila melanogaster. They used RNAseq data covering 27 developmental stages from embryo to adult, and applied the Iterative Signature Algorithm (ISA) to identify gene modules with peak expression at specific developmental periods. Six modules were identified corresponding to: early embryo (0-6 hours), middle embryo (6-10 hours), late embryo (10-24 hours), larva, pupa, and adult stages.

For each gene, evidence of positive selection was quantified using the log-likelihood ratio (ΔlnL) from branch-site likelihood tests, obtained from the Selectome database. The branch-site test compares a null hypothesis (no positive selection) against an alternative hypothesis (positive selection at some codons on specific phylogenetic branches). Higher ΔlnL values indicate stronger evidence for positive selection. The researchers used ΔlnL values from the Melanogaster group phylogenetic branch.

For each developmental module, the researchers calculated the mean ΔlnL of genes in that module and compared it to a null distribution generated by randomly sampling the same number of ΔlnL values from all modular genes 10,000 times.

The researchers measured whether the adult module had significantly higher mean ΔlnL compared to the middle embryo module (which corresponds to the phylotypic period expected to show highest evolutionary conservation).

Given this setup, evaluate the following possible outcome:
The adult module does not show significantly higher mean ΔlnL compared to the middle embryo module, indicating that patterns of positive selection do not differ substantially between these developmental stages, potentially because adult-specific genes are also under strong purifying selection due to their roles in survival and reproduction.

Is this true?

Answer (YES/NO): YES